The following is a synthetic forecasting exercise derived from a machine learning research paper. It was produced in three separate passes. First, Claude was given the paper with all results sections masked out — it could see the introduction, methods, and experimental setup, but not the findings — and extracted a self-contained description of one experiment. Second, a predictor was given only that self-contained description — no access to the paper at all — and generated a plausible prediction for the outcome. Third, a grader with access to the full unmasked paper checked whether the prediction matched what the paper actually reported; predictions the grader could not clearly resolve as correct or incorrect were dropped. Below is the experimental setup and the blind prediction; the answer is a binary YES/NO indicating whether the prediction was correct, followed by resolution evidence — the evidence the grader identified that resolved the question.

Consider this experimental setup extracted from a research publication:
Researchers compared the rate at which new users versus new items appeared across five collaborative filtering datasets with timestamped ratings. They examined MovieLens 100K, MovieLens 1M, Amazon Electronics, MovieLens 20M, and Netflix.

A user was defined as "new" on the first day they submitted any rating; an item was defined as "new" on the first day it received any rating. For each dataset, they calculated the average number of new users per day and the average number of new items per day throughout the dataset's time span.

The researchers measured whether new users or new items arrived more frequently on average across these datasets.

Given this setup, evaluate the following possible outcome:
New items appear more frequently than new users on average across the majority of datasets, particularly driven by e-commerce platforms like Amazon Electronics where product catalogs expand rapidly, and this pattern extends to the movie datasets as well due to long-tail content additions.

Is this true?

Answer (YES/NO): NO